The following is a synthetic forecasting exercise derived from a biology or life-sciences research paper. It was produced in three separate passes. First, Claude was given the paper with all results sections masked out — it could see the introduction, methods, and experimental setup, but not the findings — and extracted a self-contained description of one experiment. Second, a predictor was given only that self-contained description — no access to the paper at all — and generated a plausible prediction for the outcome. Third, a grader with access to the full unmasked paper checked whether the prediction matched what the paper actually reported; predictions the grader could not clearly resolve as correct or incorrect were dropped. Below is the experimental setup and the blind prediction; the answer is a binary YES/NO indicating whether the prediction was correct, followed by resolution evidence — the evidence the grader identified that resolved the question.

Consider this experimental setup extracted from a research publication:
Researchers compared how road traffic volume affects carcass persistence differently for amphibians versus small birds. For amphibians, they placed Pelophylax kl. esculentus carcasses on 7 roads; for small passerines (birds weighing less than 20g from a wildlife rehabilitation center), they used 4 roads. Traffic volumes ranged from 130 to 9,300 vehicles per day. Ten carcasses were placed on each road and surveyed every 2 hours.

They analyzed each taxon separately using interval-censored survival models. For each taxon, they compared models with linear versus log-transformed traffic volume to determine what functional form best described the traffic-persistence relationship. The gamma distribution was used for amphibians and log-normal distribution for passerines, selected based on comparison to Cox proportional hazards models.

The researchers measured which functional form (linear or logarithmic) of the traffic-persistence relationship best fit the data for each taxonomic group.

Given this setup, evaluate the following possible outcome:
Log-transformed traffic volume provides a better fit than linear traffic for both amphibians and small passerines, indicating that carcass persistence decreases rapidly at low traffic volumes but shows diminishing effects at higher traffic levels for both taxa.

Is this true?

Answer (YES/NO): NO